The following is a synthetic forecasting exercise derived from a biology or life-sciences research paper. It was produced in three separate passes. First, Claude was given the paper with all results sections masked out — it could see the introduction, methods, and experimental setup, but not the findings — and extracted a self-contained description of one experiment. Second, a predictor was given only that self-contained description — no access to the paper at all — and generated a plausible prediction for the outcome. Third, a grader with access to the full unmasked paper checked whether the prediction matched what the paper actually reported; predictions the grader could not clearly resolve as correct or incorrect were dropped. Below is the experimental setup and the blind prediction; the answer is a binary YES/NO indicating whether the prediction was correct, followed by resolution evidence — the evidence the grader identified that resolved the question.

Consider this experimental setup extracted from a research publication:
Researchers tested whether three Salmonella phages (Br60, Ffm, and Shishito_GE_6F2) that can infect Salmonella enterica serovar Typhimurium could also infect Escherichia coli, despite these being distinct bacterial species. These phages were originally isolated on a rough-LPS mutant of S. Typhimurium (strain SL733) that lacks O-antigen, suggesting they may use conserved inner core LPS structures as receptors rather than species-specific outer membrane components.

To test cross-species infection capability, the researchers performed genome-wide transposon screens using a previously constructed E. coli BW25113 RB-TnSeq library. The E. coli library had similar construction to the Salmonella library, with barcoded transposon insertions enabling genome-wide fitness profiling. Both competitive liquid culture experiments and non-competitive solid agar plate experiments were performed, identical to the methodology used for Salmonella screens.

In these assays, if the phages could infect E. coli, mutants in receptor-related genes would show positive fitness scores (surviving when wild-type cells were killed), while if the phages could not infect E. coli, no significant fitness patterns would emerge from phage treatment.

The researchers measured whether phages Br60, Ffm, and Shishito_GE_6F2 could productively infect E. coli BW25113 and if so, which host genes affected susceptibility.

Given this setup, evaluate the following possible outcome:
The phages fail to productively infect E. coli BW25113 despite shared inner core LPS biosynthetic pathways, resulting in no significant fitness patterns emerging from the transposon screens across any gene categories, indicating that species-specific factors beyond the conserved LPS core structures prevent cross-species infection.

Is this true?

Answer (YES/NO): NO